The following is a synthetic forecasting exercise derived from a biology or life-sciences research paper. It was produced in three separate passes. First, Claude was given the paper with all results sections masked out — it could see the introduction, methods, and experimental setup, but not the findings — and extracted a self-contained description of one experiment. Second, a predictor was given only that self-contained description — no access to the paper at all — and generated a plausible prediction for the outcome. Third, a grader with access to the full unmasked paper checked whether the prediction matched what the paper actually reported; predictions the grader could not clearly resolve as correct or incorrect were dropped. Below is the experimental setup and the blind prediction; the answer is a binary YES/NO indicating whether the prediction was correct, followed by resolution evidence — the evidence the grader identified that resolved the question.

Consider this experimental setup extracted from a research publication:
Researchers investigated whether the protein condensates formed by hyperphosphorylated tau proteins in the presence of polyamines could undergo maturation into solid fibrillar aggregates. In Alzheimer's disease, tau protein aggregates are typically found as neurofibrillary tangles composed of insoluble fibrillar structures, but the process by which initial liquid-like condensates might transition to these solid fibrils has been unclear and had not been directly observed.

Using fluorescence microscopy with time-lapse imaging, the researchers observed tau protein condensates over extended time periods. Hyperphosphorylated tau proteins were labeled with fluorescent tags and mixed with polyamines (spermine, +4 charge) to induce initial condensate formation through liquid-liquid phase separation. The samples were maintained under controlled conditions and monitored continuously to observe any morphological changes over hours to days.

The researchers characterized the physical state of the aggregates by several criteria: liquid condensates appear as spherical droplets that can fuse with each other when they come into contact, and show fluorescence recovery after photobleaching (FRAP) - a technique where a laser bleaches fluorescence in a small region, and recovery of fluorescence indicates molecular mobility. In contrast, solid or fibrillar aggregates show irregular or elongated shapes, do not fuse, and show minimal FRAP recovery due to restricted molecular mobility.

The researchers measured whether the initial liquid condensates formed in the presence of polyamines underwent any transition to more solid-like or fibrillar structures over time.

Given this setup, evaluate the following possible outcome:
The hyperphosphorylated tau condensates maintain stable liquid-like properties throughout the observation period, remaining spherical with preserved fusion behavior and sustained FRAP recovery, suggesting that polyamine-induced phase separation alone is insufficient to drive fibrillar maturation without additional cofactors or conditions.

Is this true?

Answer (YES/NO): NO